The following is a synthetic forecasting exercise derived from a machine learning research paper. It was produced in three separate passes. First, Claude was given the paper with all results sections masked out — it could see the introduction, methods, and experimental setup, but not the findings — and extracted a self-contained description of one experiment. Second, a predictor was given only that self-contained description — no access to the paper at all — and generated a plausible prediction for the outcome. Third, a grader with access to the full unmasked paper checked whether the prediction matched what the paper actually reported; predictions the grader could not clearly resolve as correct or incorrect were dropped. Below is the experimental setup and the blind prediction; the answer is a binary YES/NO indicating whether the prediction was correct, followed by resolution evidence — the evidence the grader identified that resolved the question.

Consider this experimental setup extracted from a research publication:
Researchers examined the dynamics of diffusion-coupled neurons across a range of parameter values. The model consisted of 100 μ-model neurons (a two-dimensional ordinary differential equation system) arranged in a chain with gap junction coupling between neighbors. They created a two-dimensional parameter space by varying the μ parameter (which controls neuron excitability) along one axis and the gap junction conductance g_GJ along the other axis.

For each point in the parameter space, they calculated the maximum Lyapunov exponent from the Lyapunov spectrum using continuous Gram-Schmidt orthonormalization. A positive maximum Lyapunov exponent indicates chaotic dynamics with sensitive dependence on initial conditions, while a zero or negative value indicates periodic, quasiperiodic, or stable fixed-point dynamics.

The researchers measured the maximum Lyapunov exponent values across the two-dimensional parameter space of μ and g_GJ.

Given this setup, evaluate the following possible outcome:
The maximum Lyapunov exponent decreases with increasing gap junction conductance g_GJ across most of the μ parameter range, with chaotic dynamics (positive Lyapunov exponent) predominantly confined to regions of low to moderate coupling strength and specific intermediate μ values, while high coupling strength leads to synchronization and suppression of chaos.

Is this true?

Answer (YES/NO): NO